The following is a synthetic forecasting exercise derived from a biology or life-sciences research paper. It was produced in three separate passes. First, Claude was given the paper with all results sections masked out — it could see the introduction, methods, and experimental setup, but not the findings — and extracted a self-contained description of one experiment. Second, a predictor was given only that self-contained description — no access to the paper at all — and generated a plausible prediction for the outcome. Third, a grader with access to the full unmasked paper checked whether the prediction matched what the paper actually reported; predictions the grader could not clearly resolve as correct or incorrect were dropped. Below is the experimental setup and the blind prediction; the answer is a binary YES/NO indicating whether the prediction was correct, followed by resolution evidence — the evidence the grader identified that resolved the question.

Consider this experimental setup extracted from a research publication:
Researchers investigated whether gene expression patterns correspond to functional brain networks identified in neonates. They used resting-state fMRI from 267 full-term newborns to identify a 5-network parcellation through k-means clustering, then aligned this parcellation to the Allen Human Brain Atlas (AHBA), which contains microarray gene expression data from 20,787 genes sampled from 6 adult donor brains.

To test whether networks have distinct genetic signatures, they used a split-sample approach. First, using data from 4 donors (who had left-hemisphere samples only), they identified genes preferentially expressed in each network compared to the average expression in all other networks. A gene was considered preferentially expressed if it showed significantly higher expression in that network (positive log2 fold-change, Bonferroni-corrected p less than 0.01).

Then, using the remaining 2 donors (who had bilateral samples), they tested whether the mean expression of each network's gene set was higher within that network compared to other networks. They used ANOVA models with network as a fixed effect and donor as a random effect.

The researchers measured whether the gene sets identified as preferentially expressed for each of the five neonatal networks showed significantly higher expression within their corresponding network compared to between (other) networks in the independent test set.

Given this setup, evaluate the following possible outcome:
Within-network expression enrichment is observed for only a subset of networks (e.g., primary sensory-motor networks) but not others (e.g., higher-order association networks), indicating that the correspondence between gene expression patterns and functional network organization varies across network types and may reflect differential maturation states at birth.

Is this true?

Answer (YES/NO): NO